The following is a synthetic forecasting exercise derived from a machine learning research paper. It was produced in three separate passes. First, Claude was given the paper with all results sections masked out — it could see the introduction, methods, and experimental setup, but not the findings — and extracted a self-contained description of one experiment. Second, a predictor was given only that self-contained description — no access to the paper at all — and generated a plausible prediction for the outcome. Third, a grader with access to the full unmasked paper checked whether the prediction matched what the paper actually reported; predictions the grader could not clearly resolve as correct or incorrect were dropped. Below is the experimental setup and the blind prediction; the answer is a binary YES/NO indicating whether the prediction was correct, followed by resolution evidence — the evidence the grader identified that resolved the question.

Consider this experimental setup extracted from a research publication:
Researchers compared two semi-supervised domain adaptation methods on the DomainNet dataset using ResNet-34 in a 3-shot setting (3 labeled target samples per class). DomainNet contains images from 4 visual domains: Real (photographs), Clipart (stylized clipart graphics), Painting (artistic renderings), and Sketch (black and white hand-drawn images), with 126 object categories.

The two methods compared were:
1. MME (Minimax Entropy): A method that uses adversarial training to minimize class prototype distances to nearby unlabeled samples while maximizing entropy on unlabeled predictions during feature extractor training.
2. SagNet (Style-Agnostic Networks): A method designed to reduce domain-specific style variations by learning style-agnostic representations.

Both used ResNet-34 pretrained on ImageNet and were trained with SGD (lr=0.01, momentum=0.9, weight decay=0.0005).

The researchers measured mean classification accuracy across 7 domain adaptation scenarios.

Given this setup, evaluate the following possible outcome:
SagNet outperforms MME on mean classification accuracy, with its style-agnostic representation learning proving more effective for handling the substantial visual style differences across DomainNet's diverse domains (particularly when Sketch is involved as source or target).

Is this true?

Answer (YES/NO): NO